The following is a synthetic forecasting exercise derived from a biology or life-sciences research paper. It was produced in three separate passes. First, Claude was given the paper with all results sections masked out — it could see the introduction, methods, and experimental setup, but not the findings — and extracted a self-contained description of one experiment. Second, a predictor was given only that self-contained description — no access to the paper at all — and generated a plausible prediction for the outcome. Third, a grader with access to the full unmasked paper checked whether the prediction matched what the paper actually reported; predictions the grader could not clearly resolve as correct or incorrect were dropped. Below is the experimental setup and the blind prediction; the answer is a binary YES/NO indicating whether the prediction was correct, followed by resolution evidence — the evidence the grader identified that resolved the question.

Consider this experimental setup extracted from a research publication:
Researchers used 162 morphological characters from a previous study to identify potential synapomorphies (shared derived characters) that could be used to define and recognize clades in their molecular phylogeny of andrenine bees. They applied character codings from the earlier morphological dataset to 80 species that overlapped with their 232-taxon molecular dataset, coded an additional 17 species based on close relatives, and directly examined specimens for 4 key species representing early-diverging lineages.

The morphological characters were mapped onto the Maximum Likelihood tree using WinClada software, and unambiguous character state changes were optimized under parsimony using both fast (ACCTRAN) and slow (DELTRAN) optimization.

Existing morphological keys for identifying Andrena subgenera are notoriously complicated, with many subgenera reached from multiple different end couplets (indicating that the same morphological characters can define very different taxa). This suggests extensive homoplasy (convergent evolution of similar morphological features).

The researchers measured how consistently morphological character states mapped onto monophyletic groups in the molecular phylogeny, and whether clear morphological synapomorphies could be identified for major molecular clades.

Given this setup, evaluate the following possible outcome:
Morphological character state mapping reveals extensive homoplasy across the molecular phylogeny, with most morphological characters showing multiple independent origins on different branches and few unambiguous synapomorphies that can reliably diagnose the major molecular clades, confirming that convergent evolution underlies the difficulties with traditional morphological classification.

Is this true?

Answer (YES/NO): YES